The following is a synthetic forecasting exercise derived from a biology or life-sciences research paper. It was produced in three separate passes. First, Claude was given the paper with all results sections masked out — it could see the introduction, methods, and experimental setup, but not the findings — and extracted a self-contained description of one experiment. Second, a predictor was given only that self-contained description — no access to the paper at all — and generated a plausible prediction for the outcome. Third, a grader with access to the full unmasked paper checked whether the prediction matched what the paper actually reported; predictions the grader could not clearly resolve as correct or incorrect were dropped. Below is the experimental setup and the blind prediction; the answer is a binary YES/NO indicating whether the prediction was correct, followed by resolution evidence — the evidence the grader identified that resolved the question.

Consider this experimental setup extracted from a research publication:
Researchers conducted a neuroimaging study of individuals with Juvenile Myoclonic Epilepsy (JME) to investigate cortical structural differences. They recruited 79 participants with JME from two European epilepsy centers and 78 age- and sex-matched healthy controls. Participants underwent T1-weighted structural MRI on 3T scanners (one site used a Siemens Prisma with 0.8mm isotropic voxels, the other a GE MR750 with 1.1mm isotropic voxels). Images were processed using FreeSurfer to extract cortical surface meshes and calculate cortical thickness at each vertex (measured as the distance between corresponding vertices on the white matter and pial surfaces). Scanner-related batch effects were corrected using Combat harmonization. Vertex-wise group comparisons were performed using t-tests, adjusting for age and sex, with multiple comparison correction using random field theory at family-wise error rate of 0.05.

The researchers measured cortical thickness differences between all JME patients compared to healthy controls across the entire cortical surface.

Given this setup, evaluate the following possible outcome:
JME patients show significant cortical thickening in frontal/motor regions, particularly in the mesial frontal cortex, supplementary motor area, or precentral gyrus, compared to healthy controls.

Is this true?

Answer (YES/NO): NO